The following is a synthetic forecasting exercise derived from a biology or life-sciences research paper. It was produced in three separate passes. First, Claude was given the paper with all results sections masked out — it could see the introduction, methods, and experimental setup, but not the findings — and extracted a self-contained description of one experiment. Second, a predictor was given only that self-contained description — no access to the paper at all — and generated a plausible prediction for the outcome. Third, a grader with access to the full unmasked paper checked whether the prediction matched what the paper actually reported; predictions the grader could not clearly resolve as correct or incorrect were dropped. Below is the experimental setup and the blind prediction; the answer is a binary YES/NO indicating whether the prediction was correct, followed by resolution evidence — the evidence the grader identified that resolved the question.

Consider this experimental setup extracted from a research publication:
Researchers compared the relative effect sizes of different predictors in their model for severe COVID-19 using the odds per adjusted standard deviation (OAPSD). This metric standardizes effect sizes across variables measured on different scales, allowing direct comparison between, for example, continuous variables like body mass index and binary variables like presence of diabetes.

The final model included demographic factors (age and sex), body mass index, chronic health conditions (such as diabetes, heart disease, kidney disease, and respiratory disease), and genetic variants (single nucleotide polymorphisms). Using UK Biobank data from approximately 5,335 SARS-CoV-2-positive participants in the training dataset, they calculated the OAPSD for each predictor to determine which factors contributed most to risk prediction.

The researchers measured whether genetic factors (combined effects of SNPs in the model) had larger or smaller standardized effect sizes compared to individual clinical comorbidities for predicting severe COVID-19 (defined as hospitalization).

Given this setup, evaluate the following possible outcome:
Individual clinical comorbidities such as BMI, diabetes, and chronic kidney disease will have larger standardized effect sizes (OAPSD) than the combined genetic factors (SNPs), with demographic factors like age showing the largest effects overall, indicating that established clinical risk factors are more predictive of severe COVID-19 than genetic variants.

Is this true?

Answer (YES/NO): NO